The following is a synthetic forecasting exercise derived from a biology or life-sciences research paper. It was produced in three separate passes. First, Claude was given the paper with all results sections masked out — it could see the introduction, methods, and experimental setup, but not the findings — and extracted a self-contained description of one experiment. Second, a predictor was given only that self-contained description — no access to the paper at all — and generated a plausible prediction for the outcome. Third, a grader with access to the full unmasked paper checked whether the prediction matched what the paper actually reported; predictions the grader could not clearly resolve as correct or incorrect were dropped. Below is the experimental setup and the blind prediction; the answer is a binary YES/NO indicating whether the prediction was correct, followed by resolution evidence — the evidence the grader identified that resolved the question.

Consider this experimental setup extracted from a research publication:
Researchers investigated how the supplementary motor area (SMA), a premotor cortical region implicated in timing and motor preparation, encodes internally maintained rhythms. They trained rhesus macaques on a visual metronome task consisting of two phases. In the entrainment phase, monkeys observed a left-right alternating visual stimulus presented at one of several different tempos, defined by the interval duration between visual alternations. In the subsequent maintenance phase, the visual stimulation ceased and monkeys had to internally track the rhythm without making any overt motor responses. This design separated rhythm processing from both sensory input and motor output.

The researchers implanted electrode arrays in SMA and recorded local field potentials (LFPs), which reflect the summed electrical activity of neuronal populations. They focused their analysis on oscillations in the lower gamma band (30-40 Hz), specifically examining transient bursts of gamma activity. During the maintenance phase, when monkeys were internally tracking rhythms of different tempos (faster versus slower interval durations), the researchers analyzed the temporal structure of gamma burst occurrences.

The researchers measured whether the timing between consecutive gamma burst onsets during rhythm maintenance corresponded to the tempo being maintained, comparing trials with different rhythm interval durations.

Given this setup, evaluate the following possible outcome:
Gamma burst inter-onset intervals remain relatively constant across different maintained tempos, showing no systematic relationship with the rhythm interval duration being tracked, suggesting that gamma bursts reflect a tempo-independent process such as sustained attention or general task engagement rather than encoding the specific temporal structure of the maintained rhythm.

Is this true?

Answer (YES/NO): NO